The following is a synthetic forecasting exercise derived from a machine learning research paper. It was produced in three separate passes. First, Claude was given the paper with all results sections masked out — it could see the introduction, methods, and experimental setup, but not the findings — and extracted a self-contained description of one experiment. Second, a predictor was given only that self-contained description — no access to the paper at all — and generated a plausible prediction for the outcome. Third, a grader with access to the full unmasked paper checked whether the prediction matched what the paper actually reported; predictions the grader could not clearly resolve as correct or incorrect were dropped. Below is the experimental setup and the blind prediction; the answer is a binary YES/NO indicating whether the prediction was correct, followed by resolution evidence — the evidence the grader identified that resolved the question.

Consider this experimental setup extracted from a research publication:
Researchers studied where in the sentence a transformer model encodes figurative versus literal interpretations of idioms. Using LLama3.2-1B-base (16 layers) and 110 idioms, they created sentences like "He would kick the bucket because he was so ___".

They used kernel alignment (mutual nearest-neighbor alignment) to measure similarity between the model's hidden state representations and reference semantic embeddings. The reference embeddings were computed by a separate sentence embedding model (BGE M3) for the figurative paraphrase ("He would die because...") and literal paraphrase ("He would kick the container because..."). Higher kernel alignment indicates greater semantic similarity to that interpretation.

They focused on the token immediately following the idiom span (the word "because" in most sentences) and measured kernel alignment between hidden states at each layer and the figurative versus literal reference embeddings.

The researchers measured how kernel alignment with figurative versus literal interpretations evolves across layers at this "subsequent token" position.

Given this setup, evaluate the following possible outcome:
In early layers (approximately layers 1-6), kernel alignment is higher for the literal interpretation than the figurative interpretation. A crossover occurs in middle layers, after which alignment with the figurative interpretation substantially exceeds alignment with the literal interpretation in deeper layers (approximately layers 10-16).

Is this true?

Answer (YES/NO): NO